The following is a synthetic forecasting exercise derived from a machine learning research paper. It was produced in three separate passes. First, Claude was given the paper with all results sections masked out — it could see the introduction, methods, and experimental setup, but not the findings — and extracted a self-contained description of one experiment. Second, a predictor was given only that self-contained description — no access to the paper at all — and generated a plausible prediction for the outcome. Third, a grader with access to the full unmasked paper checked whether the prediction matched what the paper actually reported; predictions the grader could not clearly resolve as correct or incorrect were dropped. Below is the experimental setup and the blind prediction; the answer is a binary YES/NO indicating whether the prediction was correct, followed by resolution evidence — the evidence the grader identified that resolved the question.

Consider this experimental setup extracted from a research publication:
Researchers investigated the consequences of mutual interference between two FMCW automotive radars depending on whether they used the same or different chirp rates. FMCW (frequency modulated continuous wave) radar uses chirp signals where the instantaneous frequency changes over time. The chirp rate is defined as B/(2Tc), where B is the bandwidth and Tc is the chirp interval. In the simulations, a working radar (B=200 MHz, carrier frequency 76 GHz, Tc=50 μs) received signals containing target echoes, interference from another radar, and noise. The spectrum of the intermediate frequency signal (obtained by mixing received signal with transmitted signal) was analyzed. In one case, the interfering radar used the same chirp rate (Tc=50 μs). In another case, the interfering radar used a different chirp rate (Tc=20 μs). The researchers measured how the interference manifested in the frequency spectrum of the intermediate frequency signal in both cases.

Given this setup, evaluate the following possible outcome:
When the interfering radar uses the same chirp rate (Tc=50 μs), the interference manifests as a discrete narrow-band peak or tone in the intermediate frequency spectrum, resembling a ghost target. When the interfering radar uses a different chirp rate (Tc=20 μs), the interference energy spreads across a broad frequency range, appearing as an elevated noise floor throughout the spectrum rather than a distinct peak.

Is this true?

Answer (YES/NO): YES